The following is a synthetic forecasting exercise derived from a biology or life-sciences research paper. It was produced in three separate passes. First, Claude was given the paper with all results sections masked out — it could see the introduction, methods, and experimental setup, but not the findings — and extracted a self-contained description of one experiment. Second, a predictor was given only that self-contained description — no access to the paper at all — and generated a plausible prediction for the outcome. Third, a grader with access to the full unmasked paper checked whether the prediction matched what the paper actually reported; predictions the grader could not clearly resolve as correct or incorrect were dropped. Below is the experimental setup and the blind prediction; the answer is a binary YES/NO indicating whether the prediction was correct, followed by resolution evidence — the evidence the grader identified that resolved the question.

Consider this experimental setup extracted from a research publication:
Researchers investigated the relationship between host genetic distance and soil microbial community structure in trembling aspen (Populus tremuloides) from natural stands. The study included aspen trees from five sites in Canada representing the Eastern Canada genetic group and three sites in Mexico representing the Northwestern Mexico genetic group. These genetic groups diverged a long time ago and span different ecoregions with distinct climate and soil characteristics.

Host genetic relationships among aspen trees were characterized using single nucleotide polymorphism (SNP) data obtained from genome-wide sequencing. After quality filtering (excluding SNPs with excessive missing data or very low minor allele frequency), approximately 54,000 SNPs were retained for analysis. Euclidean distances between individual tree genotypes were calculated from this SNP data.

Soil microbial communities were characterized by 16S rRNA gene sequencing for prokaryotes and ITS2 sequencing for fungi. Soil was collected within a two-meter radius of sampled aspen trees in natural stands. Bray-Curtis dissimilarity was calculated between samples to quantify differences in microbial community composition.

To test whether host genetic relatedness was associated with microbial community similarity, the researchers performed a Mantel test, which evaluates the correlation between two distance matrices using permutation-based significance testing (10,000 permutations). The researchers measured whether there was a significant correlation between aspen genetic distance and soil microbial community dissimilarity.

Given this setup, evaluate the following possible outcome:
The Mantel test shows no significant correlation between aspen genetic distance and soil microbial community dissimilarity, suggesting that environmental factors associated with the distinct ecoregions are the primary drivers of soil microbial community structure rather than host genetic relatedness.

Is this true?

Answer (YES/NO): YES